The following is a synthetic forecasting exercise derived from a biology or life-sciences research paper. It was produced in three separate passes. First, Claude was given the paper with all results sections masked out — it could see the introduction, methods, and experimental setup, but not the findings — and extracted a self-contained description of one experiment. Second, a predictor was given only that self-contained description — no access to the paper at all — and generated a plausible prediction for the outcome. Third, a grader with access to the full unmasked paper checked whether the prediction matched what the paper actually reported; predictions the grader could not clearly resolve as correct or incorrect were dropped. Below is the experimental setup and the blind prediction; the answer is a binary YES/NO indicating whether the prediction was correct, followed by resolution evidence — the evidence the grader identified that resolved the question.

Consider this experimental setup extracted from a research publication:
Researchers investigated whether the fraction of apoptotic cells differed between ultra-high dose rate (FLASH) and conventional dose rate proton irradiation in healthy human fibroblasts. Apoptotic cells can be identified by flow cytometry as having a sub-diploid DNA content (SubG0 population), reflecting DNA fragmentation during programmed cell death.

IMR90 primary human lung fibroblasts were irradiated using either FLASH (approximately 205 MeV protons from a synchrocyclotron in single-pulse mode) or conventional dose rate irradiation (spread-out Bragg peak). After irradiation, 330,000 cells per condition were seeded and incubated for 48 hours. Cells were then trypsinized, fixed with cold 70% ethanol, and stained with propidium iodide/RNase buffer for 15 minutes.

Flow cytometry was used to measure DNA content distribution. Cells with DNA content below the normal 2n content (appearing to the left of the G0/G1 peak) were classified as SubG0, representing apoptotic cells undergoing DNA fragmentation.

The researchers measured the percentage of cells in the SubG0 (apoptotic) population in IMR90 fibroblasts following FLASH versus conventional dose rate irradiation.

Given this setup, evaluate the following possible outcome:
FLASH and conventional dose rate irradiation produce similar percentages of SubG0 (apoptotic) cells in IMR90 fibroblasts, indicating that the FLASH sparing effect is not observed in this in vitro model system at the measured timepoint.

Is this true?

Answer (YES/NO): NO